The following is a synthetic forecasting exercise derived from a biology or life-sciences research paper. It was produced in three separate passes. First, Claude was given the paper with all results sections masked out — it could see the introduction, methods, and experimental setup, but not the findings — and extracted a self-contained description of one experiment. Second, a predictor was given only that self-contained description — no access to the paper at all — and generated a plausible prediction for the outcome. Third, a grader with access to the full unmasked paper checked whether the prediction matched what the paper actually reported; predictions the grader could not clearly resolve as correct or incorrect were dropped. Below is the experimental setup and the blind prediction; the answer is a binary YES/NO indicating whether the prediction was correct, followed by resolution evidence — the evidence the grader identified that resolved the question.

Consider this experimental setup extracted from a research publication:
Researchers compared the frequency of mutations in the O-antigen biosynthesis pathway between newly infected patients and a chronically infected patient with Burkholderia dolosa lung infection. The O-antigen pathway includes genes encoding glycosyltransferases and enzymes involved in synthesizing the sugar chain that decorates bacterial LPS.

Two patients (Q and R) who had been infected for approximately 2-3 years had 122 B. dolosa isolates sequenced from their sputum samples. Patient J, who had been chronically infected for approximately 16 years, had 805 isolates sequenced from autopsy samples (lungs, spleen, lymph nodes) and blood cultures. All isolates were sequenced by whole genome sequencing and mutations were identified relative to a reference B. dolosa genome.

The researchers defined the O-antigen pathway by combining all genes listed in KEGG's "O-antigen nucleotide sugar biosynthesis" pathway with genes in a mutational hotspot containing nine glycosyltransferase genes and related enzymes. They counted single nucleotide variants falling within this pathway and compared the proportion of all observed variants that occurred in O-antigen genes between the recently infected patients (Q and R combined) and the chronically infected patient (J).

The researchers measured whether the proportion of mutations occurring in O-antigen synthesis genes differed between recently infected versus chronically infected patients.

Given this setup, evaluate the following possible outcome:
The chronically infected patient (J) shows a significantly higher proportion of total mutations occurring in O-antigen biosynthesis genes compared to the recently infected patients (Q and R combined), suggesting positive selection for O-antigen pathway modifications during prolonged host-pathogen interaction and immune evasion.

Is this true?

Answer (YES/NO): NO